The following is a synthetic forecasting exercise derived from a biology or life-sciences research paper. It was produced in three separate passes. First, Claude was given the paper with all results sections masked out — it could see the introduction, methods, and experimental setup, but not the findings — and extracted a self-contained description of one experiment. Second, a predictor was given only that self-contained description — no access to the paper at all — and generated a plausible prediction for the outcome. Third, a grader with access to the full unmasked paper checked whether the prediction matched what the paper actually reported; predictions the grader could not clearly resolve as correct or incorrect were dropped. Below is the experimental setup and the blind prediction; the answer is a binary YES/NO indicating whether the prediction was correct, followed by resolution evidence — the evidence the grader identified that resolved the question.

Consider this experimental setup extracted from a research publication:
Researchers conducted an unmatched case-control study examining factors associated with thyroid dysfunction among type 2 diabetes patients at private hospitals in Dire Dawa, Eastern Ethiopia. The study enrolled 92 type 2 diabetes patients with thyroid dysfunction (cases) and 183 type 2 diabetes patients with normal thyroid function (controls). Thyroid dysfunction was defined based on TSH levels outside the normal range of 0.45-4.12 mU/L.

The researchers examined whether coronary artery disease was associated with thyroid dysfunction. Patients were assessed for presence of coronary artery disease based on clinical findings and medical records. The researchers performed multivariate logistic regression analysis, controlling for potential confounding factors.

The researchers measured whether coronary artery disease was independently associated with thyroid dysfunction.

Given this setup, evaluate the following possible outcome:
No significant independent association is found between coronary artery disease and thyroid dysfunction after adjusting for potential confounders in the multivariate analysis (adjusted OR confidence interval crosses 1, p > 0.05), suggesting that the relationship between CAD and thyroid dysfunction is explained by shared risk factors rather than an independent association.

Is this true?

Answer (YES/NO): YES